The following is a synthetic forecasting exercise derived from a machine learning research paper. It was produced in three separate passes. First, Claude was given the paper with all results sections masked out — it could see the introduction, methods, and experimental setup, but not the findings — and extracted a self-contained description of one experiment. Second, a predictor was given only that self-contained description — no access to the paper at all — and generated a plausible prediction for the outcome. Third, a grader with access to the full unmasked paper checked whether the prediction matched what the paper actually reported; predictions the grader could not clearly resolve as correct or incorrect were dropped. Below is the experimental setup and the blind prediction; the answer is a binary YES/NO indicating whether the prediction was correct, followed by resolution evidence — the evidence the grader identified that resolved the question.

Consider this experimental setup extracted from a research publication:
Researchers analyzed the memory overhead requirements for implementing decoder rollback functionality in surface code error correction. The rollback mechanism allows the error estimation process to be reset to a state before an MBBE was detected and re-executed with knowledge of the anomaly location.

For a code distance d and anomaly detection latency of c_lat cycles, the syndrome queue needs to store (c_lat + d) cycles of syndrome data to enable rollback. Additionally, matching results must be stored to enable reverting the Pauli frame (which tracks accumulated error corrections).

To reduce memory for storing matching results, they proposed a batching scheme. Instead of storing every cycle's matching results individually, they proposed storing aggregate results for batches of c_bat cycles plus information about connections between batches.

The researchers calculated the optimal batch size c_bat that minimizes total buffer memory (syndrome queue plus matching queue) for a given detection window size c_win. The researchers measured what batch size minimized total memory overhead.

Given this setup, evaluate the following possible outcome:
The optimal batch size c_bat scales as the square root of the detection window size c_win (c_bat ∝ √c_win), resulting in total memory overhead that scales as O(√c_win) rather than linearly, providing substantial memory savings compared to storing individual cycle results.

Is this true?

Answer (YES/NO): NO